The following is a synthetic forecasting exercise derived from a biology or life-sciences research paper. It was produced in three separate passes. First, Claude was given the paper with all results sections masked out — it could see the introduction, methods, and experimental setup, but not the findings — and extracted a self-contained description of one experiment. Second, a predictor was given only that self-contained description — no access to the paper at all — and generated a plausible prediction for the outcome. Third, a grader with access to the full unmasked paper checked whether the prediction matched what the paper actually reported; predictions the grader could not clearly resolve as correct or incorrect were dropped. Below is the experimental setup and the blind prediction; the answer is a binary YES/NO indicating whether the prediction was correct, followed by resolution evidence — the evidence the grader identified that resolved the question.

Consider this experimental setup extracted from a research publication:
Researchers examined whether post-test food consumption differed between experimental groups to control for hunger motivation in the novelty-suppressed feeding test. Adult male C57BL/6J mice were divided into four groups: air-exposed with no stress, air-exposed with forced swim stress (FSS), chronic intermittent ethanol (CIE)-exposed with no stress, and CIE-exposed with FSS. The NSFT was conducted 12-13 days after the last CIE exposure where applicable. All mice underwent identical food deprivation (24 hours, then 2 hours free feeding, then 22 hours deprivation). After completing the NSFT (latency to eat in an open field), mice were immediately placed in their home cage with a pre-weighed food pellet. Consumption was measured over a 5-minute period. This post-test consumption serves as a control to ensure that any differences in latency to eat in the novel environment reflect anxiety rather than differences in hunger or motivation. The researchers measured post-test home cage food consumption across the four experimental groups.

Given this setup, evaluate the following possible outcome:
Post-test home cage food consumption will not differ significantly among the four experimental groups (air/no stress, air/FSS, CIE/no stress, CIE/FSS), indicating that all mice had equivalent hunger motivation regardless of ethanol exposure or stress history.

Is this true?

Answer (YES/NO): YES